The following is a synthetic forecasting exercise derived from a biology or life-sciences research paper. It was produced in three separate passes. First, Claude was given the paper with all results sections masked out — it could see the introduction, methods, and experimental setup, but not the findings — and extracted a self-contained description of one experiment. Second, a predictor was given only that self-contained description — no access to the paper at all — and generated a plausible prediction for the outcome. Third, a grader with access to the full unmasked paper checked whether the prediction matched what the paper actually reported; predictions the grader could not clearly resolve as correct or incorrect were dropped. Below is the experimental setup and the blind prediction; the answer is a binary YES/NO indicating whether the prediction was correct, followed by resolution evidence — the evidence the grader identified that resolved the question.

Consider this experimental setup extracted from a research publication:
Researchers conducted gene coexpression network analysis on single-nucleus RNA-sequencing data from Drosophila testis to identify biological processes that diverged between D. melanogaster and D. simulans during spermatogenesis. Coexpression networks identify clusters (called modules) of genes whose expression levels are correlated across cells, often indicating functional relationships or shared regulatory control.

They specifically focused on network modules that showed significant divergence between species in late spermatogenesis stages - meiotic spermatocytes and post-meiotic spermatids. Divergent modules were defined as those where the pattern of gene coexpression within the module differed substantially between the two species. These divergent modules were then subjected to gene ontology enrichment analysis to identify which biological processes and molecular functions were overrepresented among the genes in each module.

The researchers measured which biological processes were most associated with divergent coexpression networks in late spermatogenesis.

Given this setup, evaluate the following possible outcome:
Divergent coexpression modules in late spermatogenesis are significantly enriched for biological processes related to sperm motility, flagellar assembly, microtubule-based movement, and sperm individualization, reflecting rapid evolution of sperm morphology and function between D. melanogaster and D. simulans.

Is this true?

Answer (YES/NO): NO